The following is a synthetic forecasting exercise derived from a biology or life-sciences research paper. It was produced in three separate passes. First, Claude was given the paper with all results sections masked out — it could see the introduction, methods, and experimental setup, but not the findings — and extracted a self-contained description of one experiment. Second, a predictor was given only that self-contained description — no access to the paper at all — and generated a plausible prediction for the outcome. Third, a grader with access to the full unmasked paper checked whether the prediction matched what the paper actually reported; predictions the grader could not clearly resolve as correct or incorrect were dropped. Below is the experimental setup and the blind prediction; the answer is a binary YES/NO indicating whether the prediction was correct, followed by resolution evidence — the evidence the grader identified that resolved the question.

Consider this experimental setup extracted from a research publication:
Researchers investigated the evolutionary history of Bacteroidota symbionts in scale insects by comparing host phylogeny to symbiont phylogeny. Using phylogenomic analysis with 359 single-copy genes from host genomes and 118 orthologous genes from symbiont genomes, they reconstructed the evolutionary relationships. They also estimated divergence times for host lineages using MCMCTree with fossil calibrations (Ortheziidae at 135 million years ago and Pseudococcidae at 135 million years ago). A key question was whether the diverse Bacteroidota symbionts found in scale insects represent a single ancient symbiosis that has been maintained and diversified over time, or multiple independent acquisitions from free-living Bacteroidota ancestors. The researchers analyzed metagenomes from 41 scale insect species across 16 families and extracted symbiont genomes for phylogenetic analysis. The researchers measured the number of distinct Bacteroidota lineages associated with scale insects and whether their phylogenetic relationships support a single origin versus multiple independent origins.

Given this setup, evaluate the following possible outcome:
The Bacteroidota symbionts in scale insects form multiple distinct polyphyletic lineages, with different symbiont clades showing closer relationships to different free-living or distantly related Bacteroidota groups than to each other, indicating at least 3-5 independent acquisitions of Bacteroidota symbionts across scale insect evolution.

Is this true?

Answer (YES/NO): NO